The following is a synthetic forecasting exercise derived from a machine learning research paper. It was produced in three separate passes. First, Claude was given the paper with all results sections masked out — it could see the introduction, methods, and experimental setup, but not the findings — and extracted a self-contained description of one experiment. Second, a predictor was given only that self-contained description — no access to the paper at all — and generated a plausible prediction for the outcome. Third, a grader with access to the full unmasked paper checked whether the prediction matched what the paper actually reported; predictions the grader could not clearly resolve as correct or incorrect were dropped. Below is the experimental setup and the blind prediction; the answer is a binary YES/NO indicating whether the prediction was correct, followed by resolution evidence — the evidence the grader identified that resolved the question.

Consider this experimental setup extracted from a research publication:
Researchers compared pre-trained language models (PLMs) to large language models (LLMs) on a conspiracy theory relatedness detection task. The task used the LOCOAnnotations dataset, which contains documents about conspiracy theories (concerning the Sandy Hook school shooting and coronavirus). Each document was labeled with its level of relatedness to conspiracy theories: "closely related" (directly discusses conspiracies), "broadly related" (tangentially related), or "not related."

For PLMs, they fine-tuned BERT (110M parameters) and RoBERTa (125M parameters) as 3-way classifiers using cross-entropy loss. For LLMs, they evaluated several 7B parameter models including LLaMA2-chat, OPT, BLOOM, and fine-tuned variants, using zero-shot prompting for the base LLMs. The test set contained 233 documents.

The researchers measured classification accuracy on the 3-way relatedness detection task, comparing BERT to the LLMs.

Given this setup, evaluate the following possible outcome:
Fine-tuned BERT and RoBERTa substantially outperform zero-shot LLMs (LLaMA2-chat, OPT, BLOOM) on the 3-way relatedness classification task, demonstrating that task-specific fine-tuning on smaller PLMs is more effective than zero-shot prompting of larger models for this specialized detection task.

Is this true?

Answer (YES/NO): NO